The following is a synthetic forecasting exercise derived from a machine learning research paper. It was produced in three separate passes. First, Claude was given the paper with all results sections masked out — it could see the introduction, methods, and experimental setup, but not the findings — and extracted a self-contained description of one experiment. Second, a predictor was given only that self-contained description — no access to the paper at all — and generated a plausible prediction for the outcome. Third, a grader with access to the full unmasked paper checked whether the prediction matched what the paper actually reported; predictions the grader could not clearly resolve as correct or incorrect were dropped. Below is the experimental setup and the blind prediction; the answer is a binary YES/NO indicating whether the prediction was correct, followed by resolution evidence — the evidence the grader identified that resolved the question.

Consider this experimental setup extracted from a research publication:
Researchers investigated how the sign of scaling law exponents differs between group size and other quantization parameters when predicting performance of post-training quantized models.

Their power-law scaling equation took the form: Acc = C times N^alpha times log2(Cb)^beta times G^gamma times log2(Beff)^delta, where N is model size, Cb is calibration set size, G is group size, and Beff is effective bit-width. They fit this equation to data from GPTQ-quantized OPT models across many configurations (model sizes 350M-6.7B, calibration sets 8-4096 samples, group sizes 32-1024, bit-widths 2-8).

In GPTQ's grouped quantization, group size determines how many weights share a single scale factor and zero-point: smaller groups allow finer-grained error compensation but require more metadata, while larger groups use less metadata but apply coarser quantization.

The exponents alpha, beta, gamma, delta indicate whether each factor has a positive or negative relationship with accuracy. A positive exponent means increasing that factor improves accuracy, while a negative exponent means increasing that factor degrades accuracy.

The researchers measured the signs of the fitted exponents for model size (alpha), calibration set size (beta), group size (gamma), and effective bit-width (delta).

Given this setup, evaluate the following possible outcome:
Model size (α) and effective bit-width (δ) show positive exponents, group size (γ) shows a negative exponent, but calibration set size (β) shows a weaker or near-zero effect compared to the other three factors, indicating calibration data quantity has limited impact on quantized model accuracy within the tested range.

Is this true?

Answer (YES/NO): NO